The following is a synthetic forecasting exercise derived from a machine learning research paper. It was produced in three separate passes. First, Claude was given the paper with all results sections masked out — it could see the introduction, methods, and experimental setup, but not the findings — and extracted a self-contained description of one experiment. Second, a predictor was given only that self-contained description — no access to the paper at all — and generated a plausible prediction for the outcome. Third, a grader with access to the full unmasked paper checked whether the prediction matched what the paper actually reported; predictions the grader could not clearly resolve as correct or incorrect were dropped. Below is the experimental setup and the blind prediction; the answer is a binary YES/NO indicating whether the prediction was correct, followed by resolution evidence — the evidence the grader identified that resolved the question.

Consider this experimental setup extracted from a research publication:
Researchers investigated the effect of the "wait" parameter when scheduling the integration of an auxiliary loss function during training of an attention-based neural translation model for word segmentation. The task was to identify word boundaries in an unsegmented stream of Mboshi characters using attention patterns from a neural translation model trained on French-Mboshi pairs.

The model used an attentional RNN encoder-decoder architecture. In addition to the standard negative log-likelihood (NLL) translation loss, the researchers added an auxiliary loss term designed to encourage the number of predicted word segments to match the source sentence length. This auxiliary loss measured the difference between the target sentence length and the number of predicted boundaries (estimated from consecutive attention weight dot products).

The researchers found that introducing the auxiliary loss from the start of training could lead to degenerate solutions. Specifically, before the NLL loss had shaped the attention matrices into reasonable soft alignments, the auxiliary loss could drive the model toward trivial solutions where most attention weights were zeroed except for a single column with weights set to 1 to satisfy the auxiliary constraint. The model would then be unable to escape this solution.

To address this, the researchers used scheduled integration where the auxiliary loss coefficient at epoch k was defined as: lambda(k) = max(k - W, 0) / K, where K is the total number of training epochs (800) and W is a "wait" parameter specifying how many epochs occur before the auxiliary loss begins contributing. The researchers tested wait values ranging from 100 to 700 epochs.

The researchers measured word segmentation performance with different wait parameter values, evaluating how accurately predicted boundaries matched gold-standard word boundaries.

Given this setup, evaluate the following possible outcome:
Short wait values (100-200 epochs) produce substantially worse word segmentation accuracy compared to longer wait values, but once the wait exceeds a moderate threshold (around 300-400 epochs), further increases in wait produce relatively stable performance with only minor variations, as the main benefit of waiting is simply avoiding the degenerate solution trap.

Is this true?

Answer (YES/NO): NO